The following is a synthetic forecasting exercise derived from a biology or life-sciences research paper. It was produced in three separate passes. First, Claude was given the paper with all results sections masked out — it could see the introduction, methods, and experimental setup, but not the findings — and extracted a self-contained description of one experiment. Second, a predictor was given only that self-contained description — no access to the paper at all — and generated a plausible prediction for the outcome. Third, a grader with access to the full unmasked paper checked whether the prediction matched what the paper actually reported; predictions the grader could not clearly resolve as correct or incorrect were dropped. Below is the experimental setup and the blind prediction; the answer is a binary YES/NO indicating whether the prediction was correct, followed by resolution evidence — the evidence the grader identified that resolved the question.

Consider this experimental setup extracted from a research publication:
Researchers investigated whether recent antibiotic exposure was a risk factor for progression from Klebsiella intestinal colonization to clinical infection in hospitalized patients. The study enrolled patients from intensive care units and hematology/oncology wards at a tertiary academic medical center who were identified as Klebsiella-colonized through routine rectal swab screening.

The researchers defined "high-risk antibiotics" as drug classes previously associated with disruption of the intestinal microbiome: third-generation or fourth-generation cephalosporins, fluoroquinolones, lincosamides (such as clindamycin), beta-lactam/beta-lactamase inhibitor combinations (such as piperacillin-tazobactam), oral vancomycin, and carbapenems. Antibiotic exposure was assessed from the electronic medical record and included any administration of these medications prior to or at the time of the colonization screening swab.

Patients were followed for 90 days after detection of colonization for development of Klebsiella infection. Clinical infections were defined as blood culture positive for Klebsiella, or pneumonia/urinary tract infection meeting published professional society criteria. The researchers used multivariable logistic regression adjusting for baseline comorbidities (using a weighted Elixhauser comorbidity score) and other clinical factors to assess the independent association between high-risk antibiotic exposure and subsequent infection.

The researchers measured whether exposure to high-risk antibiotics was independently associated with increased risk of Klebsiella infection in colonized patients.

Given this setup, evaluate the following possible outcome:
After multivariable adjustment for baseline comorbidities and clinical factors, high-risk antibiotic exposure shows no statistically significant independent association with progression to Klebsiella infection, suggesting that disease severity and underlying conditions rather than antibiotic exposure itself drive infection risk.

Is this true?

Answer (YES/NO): YES